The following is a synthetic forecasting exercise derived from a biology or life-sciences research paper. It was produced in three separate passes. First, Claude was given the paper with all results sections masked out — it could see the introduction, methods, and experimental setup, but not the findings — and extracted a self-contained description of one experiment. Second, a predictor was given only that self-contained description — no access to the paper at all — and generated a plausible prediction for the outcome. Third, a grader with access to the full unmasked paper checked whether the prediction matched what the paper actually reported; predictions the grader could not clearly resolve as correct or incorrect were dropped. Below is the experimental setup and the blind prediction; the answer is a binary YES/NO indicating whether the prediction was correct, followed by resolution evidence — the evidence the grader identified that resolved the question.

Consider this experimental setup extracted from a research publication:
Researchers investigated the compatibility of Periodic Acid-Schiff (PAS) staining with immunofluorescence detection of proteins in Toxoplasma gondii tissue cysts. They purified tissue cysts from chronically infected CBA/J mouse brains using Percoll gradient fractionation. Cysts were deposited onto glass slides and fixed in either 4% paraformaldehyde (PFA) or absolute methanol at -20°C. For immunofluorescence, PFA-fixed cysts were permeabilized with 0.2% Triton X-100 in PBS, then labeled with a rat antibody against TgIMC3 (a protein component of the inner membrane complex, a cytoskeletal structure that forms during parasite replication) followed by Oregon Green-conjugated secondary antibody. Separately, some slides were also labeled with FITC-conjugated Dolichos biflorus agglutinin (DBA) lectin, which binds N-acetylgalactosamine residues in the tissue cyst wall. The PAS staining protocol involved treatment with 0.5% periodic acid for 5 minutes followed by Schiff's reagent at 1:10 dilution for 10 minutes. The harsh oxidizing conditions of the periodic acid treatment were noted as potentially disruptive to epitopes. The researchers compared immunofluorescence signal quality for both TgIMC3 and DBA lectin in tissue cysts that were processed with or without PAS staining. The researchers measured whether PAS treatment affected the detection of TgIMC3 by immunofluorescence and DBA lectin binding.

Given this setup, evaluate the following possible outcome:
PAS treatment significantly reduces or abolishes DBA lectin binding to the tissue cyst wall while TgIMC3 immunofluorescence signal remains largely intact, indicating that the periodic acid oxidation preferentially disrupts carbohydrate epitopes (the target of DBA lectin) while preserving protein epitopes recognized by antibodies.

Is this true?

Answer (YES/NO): NO